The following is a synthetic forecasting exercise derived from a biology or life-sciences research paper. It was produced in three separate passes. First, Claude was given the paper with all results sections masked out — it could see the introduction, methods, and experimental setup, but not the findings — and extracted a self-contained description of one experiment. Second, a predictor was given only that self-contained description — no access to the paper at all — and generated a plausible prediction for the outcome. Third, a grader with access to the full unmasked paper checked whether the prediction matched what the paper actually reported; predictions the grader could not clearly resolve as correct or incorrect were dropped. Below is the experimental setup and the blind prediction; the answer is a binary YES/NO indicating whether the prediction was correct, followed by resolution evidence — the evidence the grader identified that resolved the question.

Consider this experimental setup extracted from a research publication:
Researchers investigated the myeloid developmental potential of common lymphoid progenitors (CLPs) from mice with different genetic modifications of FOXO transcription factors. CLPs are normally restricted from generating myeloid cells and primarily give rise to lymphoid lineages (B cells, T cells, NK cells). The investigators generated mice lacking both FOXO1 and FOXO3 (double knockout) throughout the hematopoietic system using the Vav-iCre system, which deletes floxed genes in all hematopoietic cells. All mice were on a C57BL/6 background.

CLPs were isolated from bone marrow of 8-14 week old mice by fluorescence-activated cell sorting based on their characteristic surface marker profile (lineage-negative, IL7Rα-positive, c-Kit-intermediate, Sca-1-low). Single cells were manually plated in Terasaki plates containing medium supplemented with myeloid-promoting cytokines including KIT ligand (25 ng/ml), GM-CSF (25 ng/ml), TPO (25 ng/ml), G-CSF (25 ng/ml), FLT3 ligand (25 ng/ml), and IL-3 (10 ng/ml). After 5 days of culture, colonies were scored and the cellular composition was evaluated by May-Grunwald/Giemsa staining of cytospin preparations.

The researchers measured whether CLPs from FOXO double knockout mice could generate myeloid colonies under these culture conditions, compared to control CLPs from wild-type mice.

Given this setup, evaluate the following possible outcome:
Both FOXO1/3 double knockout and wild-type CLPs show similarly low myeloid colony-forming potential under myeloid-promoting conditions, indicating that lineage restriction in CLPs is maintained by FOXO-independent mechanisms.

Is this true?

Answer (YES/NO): NO